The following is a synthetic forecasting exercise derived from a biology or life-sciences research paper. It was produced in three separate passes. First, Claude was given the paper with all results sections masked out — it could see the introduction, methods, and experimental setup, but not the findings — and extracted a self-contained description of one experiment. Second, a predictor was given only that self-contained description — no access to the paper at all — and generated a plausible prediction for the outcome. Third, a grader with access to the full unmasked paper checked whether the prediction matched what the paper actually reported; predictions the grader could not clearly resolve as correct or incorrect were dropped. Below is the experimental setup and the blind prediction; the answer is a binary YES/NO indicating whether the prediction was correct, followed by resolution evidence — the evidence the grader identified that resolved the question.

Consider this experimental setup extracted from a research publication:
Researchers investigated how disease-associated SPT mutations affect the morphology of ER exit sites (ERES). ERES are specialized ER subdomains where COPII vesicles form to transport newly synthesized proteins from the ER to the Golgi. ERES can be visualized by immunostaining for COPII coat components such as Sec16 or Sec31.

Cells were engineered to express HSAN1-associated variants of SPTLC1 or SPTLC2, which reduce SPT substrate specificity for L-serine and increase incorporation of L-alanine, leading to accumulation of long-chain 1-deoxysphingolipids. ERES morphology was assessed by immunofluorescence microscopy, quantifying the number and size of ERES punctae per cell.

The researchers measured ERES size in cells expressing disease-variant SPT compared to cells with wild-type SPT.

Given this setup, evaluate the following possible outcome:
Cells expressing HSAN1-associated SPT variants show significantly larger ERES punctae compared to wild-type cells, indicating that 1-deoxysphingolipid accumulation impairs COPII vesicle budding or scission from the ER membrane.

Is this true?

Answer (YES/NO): YES